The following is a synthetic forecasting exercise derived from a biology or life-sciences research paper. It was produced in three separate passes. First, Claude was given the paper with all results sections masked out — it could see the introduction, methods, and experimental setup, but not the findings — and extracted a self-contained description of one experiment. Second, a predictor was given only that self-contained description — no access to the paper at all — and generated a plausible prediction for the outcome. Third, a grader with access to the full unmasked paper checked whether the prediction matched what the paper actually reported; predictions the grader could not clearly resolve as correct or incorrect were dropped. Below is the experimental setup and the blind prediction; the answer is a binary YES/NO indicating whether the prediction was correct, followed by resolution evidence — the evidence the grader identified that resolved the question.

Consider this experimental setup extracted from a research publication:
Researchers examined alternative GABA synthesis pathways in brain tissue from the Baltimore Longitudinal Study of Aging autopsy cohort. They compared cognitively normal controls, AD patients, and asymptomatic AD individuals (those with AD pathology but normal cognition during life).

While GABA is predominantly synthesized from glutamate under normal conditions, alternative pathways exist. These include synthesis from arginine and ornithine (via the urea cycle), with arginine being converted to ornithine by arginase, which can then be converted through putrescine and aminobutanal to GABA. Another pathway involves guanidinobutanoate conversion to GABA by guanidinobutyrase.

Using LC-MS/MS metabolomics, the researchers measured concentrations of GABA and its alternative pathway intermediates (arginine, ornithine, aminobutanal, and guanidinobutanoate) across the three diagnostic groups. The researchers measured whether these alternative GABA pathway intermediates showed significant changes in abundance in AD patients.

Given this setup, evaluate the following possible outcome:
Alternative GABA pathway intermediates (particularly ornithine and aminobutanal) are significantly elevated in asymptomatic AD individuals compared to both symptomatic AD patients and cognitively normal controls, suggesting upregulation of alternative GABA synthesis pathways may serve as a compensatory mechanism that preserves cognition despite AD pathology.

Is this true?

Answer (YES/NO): NO